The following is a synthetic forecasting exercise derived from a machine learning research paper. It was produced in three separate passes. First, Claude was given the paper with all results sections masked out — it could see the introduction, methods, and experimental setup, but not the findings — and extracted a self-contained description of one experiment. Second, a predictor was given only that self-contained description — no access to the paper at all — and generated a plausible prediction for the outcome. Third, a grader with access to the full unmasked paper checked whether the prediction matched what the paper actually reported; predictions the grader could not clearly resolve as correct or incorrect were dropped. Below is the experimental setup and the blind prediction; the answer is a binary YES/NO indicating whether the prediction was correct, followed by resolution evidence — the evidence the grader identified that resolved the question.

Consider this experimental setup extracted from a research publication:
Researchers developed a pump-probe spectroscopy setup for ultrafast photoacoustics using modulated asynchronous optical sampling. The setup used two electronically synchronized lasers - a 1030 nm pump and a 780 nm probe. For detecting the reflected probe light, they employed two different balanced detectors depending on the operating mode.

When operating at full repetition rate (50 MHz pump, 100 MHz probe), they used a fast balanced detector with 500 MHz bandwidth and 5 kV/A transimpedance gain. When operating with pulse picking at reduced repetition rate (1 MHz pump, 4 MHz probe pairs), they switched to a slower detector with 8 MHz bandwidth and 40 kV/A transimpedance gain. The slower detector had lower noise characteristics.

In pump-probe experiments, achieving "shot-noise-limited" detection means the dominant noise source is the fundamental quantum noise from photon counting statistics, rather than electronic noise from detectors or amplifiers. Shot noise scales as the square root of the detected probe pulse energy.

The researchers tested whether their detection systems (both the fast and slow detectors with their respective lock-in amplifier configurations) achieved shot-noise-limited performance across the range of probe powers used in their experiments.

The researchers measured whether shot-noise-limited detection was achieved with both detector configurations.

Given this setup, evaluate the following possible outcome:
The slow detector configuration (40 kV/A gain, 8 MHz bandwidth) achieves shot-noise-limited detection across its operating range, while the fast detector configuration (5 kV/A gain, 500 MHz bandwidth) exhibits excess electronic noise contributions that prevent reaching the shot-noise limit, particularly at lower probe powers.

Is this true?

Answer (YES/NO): NO